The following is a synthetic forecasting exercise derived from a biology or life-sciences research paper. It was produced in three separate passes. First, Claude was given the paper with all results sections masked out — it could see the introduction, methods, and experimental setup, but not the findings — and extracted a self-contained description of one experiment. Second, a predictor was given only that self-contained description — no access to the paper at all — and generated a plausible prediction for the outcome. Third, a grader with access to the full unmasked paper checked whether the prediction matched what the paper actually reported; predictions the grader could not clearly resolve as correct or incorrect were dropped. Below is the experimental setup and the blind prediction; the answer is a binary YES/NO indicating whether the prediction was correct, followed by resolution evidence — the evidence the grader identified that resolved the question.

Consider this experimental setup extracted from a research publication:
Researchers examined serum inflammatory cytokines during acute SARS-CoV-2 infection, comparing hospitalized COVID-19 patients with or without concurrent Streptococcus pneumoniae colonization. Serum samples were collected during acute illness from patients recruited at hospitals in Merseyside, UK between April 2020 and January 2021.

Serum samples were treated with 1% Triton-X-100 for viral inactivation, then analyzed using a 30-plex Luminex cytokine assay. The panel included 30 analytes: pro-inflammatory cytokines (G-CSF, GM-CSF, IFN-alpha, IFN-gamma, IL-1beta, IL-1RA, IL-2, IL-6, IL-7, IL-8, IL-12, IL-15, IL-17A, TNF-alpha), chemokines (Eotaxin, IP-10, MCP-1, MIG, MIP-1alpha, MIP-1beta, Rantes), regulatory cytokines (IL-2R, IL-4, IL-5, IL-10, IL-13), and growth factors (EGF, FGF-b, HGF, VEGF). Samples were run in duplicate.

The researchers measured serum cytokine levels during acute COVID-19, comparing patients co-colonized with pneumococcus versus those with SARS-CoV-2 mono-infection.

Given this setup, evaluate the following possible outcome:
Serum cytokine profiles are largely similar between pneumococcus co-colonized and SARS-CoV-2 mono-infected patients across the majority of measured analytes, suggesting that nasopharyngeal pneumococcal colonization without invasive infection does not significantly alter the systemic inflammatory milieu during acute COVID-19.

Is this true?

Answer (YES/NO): NO